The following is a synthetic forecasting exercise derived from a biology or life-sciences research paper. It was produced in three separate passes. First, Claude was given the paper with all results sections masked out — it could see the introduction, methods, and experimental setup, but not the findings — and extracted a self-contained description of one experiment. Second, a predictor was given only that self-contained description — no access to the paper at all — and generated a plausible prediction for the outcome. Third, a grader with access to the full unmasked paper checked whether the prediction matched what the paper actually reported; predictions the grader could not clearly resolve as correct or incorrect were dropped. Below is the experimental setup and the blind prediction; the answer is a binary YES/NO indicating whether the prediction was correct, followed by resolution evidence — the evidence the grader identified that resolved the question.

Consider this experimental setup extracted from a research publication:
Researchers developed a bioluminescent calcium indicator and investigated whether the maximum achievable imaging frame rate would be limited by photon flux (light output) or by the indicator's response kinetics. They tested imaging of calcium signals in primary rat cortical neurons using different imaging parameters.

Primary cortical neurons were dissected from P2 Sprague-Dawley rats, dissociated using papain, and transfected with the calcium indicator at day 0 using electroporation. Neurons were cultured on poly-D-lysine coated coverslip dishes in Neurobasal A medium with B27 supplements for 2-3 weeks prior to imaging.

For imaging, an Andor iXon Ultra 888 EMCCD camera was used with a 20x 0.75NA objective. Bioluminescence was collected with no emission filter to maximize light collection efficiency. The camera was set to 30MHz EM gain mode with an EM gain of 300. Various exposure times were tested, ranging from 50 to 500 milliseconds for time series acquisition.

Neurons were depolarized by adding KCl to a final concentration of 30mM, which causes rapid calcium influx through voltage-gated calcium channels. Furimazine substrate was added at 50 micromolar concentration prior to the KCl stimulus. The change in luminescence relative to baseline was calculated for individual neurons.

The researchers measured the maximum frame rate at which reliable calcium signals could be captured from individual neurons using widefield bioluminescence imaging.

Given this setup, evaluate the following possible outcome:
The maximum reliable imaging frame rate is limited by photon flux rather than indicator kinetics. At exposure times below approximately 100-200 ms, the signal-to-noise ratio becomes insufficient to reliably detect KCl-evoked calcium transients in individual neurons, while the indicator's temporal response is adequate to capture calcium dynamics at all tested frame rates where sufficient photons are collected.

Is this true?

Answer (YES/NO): NO